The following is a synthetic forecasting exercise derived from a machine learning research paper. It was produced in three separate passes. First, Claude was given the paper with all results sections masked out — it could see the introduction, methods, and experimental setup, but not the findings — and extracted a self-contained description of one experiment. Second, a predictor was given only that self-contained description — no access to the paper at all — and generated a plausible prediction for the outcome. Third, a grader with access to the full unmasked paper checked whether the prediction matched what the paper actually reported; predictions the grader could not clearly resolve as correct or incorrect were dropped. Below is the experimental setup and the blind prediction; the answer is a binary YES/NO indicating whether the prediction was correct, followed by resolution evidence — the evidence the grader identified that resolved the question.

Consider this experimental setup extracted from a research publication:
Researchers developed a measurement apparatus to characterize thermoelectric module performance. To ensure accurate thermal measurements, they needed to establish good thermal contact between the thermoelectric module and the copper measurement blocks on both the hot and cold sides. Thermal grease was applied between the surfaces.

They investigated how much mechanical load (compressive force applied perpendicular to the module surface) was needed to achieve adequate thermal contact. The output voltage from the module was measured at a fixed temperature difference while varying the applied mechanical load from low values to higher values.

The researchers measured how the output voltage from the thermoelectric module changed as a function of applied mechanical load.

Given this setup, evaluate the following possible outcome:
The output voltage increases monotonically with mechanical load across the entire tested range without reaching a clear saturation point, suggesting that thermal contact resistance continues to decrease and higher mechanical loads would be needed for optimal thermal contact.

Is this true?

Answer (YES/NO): NO